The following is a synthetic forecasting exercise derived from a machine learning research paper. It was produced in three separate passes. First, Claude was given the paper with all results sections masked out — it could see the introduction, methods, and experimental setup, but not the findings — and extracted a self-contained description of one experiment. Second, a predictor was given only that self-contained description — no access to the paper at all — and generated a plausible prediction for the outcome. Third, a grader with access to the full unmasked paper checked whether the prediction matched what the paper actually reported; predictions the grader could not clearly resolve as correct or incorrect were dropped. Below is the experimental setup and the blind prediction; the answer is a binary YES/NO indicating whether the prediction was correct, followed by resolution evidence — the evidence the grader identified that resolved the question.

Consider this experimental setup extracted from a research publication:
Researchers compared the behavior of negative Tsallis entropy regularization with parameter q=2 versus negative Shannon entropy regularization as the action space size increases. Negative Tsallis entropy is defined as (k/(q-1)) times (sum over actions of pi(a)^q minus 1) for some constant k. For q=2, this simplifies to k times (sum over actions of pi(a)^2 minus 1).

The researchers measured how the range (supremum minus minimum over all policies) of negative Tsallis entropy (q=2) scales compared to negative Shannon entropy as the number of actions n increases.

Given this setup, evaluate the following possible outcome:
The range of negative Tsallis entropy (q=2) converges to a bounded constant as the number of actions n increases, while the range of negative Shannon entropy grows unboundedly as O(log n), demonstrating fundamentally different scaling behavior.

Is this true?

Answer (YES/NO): YES